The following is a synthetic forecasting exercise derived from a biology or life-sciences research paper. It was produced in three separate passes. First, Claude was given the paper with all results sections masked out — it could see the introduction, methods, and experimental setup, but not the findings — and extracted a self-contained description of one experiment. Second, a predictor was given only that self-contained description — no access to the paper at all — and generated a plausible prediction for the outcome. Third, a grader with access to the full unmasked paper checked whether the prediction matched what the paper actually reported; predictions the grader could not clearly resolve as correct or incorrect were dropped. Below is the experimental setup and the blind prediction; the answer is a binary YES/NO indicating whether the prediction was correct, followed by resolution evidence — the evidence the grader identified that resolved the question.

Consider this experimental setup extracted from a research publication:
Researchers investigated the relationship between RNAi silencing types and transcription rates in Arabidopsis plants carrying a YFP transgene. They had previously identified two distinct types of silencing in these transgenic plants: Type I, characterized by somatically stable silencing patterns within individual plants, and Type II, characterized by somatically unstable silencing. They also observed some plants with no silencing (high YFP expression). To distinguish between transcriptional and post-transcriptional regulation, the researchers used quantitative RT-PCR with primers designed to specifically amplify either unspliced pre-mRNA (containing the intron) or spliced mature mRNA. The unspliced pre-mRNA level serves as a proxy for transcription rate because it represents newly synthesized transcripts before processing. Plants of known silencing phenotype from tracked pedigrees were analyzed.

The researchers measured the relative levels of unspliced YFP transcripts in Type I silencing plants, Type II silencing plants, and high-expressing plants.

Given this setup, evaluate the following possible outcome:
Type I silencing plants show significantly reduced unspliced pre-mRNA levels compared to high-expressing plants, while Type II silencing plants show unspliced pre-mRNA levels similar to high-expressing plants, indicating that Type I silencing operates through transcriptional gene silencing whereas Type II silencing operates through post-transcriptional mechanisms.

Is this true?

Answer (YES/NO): NO